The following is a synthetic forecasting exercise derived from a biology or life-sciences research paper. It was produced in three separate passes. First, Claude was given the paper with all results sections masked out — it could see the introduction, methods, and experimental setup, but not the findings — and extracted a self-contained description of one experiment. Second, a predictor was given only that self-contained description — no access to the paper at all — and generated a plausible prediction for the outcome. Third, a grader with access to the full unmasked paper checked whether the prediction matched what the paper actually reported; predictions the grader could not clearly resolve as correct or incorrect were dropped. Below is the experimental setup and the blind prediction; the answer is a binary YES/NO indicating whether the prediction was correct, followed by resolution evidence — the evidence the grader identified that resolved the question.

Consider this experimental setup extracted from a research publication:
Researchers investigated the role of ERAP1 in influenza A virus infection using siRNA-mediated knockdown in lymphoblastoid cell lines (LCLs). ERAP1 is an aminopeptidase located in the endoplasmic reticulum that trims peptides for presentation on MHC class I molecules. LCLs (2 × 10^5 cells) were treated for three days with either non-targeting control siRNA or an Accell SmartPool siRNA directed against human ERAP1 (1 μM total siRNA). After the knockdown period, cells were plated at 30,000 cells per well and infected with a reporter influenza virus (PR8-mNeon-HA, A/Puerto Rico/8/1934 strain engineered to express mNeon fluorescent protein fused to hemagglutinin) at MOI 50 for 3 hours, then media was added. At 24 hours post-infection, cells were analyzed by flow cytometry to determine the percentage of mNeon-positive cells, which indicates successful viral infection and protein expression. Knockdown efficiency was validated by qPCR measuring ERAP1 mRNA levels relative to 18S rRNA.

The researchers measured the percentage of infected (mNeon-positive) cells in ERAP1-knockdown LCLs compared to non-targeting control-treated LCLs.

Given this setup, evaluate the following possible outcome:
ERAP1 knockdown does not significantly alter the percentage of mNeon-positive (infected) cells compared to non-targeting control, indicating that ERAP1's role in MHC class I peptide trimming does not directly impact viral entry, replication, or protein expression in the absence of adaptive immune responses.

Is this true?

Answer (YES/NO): NO